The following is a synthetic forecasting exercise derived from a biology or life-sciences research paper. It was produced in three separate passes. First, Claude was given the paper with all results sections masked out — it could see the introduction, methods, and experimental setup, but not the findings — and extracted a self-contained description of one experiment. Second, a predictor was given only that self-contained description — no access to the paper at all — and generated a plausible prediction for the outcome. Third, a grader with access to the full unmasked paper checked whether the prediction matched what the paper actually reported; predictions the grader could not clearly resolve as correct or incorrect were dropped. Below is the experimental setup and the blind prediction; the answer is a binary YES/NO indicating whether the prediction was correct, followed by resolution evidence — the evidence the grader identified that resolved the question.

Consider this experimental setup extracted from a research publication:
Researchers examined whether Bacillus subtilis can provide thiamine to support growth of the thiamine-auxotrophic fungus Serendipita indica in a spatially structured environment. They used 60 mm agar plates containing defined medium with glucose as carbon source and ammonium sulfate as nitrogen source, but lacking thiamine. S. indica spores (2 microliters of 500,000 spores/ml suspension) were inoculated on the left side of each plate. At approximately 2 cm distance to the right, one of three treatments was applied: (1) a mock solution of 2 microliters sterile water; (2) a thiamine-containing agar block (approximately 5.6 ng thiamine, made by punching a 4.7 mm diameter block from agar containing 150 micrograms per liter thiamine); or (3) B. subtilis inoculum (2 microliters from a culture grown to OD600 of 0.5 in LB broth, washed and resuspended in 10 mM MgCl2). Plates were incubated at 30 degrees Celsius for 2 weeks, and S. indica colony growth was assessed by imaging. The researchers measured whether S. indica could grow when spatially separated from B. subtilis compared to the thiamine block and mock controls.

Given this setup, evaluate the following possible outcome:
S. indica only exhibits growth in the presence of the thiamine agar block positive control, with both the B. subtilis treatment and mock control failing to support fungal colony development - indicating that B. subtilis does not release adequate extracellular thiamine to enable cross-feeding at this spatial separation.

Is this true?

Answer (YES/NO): NO